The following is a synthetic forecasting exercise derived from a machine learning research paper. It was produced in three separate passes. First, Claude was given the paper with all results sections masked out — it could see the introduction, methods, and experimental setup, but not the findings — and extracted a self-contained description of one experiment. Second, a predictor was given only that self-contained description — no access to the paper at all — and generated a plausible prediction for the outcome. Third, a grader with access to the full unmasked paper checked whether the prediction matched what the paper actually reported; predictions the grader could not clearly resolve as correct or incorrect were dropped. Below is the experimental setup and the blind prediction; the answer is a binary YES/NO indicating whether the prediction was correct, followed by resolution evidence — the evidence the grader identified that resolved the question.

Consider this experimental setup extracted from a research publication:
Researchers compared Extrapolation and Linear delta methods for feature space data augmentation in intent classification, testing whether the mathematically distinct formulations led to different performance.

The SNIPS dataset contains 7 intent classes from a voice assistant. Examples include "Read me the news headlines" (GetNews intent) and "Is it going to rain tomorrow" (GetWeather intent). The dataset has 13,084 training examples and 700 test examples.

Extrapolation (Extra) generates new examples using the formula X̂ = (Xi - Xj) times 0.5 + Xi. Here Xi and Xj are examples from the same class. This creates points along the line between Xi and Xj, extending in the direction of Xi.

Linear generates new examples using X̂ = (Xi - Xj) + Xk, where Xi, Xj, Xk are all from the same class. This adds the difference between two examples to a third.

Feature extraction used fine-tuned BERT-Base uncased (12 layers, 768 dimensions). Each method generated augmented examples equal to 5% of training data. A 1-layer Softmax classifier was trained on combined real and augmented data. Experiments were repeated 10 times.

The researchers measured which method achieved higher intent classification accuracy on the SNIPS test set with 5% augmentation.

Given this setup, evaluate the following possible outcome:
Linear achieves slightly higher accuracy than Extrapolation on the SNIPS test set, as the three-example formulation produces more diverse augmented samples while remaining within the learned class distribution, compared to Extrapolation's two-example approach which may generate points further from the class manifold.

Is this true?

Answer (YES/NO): NO